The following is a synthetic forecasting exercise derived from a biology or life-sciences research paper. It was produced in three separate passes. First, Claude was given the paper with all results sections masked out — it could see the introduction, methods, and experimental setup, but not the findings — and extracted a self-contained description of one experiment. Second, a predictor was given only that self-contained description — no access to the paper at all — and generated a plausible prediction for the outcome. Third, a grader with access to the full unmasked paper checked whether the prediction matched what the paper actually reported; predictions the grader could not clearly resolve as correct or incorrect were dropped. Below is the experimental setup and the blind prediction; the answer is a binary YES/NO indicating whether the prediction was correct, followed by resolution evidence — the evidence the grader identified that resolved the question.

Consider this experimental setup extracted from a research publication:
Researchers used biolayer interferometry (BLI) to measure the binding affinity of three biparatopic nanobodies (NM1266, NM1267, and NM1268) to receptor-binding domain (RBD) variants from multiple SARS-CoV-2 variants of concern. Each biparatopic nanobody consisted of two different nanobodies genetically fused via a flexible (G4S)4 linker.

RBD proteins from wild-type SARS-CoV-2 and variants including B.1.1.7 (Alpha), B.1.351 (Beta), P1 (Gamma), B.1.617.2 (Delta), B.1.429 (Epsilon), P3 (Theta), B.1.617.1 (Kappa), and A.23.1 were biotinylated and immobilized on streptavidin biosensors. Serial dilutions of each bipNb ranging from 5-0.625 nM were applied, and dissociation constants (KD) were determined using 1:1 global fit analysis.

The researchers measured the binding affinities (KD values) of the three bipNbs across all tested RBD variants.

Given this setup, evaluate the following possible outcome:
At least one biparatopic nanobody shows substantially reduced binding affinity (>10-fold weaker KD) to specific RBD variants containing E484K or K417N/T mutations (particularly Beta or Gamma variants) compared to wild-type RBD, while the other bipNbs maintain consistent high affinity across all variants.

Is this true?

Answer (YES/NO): NO